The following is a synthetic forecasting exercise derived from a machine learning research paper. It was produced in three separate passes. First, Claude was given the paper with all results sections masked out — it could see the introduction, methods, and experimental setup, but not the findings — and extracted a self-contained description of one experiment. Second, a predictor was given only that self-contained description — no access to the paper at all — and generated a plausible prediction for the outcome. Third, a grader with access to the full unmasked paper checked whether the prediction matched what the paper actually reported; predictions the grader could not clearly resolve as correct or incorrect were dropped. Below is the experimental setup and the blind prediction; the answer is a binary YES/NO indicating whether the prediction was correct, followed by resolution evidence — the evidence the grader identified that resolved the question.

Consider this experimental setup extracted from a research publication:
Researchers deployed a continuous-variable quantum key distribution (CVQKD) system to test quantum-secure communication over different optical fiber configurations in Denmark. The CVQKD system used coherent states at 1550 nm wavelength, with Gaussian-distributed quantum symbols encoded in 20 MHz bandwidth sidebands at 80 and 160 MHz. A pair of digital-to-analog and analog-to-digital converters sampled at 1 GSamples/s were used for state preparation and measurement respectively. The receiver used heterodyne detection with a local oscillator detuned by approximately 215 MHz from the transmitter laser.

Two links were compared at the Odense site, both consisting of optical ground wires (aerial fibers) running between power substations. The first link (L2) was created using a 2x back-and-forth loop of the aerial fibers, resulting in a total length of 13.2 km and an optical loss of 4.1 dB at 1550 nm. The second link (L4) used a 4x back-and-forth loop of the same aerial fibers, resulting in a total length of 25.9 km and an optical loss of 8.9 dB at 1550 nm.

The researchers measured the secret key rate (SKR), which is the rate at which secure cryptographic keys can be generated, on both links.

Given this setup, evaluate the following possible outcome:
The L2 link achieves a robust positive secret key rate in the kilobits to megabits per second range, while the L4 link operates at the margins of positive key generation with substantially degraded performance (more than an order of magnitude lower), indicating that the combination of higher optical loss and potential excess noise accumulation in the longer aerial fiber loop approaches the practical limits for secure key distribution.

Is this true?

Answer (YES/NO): NO